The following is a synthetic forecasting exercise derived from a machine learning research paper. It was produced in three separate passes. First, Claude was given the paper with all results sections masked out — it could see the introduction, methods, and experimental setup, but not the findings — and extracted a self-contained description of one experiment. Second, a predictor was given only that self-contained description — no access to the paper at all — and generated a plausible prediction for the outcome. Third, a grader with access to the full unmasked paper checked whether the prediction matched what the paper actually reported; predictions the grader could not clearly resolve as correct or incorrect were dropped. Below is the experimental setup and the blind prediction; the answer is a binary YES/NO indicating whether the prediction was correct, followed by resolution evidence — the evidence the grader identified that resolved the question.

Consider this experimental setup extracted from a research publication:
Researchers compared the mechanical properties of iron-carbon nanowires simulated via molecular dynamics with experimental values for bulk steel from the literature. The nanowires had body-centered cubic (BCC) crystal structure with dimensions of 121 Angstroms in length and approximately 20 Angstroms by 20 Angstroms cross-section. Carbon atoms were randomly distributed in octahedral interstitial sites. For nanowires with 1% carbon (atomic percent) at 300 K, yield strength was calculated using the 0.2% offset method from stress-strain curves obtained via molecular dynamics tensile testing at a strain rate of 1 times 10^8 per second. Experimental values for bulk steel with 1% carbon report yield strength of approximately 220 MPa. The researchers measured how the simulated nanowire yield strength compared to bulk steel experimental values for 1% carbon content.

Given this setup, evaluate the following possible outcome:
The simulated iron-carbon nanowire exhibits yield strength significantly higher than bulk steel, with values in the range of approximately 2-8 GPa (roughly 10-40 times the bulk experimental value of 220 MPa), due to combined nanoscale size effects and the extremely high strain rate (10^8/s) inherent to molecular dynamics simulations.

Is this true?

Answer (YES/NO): NO